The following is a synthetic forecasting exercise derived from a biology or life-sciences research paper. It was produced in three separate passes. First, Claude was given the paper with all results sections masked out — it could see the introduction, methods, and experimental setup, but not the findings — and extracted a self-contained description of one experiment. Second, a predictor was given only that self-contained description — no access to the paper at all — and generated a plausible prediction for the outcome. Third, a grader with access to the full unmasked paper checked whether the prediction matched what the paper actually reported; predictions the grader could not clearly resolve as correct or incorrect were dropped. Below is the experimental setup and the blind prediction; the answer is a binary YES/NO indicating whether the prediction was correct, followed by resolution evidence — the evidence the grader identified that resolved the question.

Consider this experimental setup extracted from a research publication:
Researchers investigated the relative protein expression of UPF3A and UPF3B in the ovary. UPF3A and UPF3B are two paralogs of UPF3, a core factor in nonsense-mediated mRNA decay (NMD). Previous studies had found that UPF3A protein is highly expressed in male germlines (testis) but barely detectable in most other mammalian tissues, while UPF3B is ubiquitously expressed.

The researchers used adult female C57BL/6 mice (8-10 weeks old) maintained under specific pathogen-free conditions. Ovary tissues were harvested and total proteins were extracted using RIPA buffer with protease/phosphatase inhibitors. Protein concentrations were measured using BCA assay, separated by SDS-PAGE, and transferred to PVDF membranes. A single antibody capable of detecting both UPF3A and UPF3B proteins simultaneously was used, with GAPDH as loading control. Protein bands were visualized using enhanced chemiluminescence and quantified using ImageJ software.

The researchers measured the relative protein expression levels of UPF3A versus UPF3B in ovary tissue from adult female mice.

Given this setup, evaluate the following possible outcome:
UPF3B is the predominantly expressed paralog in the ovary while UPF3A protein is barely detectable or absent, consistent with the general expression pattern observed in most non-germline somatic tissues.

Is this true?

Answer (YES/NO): NO